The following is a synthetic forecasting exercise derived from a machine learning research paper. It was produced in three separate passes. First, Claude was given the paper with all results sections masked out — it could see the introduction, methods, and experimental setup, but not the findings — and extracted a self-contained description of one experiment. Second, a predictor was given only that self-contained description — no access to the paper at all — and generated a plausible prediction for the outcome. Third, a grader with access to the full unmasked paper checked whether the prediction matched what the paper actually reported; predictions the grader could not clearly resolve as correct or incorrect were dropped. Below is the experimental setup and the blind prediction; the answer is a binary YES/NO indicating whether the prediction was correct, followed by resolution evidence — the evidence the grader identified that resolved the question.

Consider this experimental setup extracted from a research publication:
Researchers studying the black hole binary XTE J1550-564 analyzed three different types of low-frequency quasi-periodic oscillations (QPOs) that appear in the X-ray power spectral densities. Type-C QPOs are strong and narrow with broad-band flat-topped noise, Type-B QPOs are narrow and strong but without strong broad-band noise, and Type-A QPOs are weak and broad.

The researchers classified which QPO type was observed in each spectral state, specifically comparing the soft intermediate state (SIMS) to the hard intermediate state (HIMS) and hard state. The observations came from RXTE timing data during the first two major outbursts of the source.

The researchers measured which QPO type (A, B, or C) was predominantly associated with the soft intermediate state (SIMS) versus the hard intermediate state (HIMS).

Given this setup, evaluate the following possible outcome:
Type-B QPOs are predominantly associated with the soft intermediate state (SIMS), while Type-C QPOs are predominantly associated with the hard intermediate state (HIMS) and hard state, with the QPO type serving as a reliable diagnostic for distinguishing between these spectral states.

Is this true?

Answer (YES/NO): YES